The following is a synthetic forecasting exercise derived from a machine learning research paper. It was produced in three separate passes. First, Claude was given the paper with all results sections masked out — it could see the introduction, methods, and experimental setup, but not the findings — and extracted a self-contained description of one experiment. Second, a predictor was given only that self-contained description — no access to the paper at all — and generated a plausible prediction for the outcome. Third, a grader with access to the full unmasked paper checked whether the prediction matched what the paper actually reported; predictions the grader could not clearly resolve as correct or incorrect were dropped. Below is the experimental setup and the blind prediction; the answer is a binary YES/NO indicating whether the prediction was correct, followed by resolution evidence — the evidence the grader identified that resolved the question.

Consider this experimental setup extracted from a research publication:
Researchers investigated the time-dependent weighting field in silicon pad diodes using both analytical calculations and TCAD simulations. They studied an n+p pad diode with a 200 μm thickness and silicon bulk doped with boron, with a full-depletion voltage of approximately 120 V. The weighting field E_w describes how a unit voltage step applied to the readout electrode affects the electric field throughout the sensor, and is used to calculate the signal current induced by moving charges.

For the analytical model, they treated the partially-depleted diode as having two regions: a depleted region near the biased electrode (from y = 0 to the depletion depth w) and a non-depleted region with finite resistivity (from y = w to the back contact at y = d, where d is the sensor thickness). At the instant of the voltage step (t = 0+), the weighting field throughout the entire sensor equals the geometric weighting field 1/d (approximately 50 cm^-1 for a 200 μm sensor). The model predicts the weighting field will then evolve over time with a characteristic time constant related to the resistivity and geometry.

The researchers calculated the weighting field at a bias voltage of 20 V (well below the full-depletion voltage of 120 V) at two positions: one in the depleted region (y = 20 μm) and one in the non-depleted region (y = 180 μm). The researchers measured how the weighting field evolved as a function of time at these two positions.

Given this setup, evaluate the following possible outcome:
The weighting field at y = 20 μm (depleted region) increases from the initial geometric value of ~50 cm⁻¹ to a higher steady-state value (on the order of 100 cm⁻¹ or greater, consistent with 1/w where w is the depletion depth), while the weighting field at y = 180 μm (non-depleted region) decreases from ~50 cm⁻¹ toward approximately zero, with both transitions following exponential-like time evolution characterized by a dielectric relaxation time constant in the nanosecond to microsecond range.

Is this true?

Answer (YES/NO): YES